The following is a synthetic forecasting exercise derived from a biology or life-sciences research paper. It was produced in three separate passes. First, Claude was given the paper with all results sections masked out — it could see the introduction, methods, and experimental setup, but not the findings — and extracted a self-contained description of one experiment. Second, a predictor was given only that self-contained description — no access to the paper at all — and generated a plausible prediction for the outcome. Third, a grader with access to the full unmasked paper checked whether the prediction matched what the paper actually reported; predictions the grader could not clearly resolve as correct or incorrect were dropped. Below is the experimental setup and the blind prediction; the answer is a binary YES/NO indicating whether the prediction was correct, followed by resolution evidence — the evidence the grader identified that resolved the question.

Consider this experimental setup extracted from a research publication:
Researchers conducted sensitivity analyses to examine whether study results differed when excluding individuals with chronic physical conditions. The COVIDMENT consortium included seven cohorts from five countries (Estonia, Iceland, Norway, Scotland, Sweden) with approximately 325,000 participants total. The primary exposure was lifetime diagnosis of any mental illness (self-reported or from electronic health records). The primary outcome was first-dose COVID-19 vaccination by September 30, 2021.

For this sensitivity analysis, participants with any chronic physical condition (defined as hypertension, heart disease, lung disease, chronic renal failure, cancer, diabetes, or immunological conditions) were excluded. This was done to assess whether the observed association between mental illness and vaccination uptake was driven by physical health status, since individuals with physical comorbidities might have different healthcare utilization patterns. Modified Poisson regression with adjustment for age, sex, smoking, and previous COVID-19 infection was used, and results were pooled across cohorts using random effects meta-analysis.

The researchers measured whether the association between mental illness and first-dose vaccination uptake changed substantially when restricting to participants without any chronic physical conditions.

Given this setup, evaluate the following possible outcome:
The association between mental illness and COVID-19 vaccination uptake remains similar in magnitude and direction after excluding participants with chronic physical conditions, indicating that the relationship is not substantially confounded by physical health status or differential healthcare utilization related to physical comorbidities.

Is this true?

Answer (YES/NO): YES